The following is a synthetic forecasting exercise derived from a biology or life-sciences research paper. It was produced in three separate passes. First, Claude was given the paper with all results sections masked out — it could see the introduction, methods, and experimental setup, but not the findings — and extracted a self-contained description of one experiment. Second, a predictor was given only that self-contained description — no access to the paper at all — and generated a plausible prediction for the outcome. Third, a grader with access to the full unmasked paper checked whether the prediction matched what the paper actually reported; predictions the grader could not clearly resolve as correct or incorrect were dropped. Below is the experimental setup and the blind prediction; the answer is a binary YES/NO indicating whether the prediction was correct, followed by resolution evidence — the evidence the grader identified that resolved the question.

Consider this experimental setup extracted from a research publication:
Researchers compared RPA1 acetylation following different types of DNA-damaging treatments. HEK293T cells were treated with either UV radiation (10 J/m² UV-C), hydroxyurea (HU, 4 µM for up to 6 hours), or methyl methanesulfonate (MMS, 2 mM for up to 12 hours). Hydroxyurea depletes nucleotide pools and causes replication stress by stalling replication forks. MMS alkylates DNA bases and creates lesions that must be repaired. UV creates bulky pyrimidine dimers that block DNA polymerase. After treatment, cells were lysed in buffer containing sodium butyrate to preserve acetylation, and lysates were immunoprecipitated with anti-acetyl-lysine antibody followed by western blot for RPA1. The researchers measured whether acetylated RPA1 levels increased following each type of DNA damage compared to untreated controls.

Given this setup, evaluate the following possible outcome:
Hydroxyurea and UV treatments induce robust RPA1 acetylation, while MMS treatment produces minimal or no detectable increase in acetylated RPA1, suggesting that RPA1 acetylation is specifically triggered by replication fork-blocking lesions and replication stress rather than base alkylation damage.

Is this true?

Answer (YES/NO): NO